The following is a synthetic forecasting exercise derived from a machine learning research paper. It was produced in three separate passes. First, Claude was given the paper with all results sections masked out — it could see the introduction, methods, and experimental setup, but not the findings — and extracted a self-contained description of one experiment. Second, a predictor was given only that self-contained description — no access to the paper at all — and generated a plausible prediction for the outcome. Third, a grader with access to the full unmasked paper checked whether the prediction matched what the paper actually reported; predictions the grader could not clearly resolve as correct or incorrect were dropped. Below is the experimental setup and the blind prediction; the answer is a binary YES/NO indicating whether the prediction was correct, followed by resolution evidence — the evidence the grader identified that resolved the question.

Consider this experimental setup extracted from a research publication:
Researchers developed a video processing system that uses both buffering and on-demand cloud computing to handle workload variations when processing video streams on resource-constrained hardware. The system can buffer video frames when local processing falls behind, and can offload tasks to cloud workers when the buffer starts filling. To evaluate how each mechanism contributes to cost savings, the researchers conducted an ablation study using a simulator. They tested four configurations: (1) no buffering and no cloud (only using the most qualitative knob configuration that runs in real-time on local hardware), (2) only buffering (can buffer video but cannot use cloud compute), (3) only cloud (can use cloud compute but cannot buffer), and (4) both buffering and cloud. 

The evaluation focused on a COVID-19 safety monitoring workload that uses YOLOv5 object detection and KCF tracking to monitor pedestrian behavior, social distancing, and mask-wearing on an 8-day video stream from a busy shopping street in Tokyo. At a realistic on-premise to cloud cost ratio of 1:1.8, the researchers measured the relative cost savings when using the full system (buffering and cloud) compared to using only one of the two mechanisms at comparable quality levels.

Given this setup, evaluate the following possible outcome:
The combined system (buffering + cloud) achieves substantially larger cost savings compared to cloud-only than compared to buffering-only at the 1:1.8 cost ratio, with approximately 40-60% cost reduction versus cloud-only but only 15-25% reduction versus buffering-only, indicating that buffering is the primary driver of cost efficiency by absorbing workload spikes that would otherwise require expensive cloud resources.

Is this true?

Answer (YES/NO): NO